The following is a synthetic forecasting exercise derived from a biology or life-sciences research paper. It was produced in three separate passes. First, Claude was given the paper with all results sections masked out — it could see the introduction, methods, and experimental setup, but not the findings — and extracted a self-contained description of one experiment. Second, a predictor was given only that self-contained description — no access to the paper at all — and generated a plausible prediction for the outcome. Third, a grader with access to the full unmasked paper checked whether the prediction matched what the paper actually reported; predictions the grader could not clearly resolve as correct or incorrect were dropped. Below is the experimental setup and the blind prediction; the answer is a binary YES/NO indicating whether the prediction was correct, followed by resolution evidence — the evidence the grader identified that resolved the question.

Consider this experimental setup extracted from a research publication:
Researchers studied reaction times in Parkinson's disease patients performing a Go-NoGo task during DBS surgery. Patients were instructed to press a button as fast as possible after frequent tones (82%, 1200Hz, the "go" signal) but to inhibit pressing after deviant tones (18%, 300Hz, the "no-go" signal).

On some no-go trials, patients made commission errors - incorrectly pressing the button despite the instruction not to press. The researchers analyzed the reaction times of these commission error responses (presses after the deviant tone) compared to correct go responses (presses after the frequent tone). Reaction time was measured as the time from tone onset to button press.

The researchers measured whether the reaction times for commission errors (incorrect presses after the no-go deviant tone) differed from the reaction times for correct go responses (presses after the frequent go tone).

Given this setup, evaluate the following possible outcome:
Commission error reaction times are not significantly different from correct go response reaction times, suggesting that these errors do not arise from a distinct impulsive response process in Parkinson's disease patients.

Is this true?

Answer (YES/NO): NO